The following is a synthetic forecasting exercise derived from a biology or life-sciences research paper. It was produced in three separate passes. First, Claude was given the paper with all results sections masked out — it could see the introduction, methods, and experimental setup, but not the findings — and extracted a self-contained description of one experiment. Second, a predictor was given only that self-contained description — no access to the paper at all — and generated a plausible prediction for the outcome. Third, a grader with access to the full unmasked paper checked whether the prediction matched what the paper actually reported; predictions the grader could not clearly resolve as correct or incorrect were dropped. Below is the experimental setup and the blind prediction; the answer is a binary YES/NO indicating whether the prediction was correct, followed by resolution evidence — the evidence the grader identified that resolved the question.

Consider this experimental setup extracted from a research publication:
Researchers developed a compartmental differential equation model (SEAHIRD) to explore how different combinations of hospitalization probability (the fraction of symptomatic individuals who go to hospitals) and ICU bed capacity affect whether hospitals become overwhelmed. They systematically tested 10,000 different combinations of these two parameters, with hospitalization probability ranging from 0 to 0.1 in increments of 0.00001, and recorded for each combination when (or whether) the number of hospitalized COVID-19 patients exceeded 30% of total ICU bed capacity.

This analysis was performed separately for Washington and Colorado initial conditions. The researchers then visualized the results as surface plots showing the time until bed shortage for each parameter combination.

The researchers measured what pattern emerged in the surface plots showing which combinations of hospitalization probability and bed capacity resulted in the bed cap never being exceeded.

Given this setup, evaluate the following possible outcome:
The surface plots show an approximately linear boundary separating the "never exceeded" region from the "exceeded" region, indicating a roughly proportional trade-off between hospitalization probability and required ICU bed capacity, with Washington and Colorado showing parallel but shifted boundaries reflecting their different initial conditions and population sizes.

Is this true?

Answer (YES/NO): NO